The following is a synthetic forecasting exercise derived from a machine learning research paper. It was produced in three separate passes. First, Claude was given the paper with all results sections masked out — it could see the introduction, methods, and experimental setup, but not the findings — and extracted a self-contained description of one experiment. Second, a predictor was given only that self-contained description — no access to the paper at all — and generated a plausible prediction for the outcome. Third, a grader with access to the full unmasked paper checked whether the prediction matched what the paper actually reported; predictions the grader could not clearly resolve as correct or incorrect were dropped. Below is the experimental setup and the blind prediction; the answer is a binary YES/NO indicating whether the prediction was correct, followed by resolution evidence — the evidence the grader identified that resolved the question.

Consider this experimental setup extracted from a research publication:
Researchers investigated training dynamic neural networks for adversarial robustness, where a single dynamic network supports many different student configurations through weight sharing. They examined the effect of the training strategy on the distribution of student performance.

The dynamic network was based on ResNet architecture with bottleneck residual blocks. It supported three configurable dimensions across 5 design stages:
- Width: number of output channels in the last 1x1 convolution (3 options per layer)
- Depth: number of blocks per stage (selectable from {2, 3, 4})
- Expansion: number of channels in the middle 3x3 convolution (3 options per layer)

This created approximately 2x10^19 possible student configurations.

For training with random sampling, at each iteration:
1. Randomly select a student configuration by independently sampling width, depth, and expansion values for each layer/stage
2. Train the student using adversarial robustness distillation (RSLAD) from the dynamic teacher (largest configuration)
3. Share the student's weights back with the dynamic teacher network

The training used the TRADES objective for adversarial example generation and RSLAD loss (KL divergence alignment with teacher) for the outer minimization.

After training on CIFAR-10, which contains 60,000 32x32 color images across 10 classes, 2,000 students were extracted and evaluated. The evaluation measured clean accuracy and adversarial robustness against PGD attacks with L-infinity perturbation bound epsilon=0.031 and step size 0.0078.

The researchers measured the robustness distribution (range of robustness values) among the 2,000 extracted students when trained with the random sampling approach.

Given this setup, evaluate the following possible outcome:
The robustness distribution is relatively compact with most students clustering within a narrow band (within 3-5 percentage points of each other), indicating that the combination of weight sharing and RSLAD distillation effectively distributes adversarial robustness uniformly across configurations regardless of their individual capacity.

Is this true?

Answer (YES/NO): NO